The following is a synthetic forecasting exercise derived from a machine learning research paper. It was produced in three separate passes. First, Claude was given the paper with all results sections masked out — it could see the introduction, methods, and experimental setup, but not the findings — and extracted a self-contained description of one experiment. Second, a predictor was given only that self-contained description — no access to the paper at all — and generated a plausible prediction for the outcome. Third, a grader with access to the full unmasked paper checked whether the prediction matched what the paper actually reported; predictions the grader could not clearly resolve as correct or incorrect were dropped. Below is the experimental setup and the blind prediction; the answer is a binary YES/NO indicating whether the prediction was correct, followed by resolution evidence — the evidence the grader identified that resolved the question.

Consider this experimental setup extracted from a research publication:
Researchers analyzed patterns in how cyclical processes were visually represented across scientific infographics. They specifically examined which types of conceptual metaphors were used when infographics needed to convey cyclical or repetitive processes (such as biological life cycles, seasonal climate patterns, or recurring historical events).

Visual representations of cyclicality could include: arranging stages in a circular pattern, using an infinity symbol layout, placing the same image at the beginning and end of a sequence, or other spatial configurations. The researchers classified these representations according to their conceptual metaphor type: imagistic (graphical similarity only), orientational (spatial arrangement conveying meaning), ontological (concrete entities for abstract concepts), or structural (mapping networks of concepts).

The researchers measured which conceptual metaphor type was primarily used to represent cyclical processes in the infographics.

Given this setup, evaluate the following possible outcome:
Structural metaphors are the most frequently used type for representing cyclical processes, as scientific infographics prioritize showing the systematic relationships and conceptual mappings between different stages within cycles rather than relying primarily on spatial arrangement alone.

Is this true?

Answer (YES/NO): NO